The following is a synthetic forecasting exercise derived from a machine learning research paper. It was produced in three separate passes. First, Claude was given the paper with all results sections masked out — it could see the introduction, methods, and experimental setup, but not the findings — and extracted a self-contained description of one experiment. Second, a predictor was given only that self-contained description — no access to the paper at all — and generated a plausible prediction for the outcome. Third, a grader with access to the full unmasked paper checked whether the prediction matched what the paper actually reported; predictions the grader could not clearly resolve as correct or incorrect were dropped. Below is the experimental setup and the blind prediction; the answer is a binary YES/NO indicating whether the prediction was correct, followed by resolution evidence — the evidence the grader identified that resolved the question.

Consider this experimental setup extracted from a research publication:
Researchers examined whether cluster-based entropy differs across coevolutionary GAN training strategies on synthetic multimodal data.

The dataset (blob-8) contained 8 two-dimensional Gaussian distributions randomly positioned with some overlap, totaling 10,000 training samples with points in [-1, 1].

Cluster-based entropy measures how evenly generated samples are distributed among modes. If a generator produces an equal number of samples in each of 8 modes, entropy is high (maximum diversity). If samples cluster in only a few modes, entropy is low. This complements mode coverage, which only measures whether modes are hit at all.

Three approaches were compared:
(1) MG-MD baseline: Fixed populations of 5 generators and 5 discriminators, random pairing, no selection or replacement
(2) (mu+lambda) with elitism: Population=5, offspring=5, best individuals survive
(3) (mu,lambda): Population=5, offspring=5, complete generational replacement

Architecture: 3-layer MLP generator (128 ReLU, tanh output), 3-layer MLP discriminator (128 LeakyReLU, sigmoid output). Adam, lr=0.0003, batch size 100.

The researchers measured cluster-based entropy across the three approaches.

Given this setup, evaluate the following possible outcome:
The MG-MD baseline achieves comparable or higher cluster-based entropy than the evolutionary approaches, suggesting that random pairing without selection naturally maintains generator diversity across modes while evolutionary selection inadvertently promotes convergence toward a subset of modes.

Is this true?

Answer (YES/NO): NO